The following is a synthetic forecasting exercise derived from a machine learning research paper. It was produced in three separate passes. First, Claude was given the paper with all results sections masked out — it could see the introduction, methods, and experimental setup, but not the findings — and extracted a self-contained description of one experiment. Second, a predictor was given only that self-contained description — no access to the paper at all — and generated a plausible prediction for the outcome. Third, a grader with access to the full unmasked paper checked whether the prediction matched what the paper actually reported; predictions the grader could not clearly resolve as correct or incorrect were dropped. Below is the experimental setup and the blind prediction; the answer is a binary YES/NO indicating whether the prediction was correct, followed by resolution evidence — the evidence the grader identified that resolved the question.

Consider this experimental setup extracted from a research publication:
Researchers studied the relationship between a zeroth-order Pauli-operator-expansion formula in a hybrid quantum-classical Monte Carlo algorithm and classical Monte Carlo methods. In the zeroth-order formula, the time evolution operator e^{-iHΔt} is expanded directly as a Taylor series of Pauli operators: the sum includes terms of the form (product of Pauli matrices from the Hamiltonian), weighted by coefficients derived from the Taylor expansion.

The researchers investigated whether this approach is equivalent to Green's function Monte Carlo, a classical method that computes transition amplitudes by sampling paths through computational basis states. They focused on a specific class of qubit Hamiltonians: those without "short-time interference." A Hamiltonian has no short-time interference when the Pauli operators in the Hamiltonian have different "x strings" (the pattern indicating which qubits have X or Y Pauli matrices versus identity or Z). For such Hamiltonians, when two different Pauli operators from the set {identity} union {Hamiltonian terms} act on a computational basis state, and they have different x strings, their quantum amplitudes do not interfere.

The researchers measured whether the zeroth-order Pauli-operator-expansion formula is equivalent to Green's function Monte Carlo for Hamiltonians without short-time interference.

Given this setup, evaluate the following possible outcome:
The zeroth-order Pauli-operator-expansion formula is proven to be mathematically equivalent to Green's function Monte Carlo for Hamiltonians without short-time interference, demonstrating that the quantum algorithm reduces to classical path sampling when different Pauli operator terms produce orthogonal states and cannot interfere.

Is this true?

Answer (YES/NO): YES